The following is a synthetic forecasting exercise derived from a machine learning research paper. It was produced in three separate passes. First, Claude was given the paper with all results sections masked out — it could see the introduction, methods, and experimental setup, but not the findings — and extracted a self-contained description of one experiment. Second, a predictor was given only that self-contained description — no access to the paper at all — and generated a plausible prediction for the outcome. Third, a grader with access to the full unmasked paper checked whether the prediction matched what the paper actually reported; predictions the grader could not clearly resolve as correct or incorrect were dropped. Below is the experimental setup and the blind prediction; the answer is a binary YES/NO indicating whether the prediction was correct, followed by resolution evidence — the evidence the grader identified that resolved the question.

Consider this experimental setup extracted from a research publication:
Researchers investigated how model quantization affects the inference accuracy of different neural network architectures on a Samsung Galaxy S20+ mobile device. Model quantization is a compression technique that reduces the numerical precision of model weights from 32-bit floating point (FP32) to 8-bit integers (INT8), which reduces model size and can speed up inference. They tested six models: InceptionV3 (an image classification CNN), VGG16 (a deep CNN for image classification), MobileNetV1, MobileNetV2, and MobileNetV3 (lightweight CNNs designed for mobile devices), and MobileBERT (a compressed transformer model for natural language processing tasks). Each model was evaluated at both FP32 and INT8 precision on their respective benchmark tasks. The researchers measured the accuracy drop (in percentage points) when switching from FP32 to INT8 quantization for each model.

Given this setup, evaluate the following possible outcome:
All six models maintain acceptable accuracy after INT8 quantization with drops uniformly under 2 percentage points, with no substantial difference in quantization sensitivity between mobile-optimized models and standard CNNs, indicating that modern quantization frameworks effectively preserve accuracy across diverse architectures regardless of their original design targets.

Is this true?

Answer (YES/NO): NO